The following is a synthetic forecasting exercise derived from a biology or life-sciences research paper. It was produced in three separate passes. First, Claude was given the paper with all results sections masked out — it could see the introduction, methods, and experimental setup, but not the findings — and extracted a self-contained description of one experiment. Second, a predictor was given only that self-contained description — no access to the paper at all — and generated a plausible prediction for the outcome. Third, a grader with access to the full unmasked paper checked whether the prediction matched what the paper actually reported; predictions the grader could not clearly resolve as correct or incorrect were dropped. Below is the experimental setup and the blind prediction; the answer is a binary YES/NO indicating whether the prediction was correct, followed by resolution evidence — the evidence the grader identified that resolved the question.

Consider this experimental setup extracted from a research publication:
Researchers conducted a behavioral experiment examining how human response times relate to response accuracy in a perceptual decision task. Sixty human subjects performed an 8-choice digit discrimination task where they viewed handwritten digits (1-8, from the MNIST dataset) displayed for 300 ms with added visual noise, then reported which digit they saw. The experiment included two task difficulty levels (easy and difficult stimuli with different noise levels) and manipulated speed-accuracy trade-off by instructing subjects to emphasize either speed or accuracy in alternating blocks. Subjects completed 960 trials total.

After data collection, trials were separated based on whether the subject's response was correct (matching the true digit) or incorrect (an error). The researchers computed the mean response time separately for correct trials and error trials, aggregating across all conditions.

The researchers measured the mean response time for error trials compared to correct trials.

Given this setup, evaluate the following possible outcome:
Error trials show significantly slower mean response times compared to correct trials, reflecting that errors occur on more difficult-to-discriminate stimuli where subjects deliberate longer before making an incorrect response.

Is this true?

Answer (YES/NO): YES